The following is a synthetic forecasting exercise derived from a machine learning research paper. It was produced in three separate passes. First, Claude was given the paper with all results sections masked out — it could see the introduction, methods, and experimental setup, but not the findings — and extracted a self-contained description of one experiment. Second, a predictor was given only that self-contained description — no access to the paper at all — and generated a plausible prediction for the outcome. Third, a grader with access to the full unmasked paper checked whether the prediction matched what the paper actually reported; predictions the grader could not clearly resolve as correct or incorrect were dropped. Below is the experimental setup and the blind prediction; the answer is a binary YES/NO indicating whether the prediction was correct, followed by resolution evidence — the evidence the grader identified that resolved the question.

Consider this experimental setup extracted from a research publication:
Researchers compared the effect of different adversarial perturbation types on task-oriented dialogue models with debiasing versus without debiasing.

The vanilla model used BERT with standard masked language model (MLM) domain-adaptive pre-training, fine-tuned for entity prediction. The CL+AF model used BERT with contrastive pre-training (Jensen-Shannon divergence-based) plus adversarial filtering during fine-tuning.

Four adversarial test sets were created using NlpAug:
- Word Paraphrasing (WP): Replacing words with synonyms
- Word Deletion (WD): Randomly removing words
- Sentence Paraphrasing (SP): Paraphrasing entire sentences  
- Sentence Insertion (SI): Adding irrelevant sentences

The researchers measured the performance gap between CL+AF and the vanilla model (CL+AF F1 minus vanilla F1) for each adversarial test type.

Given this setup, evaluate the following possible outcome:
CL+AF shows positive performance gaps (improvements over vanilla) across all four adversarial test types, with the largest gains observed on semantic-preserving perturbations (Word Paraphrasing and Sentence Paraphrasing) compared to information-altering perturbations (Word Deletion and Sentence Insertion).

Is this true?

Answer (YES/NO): NO